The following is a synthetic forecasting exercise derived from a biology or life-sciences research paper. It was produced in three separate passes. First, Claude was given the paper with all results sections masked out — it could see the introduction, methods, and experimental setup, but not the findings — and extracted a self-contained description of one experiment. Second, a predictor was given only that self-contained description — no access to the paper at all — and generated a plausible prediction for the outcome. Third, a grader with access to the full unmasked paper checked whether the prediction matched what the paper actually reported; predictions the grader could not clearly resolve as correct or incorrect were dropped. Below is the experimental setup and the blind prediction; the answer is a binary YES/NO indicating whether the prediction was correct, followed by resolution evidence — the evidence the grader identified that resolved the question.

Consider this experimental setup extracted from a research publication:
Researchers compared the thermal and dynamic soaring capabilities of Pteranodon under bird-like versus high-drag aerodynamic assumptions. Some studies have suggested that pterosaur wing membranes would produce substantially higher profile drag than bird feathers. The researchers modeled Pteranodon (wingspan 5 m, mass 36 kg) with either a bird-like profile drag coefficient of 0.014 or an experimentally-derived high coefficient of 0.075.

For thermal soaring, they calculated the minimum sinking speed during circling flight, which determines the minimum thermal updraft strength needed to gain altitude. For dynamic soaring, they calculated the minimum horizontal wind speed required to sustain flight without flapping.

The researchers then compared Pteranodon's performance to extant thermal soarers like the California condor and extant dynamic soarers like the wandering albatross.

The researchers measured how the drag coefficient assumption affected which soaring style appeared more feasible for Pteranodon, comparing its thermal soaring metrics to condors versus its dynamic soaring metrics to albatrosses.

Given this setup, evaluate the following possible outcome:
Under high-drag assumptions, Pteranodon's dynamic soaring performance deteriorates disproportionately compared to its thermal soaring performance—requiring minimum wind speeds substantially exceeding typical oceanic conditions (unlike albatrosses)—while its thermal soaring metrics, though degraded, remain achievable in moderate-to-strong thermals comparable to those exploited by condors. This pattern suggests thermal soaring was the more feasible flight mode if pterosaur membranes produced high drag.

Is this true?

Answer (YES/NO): NO